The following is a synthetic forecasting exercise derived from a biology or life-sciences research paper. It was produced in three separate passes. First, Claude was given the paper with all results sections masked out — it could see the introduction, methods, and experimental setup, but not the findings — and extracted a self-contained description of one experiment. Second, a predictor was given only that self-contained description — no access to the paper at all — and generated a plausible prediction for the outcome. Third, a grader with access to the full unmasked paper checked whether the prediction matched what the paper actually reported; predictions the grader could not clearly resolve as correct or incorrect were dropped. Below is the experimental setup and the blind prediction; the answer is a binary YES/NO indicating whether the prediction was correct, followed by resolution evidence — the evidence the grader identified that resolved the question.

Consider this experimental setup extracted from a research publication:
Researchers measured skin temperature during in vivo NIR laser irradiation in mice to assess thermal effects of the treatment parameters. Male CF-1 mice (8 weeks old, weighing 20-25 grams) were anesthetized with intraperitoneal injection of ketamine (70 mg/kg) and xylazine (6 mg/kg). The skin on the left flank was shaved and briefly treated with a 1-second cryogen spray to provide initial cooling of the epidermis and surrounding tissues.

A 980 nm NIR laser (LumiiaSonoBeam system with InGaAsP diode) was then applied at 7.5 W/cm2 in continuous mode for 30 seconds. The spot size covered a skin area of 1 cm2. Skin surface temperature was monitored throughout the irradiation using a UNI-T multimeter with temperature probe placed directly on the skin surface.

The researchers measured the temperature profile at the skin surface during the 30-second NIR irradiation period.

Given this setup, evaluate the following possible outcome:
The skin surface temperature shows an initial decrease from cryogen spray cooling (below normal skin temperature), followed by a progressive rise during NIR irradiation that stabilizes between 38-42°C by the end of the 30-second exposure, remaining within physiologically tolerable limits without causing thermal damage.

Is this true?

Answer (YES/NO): NO